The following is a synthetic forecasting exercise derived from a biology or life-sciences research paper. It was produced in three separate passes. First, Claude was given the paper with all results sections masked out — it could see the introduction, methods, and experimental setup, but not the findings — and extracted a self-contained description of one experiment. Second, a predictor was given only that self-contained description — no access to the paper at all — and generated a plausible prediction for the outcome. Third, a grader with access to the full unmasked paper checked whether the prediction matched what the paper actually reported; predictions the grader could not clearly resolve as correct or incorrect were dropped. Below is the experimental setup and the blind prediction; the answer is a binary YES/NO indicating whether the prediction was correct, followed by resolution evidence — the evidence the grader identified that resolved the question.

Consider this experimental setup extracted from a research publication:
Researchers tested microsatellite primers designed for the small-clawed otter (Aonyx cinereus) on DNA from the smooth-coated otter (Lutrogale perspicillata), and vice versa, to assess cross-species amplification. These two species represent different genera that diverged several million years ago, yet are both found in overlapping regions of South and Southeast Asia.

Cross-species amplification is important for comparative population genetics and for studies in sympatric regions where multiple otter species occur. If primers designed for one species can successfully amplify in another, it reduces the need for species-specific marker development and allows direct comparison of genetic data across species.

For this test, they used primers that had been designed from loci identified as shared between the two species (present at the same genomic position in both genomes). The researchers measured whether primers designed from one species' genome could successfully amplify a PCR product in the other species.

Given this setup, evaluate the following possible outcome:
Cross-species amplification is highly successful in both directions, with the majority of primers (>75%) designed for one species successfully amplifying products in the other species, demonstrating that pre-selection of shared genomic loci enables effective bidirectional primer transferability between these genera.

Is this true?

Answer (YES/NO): NO